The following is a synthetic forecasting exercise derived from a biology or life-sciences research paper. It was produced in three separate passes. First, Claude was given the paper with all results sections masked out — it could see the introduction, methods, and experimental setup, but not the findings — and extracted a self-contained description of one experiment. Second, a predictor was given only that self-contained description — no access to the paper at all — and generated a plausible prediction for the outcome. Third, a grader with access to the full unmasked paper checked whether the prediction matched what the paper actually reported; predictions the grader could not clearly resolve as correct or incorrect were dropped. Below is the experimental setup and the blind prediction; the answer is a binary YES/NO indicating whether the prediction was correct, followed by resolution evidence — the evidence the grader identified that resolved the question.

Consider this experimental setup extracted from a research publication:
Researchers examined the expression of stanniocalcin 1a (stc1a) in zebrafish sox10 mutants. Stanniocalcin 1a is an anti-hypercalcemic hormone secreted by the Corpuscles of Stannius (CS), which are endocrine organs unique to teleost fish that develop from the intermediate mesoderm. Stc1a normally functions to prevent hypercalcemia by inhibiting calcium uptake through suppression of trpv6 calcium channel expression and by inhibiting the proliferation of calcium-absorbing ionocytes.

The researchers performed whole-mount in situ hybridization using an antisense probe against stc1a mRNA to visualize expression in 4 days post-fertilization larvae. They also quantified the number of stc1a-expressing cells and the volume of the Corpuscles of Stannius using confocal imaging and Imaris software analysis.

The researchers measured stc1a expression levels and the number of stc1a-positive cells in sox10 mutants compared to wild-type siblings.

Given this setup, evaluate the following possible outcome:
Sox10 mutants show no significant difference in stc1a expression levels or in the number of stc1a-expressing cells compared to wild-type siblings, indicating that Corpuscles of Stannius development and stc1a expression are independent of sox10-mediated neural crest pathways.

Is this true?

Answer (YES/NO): NO